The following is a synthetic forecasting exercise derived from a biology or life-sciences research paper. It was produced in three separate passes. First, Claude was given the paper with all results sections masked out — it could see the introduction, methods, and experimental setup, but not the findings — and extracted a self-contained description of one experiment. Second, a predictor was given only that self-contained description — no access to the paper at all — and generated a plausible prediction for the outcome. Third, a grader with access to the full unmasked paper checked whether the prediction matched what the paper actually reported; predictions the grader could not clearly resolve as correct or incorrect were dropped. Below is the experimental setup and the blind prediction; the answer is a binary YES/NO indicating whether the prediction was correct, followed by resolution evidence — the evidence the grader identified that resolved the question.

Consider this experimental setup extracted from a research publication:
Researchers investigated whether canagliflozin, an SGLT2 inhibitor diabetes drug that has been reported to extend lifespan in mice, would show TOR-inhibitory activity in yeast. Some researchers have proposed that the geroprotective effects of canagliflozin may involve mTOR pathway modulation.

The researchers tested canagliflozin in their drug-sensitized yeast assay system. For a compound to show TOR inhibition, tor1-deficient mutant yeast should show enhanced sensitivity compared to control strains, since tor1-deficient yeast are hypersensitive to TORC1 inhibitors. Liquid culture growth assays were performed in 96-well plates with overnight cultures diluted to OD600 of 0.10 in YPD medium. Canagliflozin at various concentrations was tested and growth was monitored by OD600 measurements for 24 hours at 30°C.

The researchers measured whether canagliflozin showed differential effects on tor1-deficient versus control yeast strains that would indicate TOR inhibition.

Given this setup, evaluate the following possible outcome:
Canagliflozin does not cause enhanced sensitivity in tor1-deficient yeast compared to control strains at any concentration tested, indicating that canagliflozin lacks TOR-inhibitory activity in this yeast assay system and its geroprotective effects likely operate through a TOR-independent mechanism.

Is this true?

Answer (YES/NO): YES